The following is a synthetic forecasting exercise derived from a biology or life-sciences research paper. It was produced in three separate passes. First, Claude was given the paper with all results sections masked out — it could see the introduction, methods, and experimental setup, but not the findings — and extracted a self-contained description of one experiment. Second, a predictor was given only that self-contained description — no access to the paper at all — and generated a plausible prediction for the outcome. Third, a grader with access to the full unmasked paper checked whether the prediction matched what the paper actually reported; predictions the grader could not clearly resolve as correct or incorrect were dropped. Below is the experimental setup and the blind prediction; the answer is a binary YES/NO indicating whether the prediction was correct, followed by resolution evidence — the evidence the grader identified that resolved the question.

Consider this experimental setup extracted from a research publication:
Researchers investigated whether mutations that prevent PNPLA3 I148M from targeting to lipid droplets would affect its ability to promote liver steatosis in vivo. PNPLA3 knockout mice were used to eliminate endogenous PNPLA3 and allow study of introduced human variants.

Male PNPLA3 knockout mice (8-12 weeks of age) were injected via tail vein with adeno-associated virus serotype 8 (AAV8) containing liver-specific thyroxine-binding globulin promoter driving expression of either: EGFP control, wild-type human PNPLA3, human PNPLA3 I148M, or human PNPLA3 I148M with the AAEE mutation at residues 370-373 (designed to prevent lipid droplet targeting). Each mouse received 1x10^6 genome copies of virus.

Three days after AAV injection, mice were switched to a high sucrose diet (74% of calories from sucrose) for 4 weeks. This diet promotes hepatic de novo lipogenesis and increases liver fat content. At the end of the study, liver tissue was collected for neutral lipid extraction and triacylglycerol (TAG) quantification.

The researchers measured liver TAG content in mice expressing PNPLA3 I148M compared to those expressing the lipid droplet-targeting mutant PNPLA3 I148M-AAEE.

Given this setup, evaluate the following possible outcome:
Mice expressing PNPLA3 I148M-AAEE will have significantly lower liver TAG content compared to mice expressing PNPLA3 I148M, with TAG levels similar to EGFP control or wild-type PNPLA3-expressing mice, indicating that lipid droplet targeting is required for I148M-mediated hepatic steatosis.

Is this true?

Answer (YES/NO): YES